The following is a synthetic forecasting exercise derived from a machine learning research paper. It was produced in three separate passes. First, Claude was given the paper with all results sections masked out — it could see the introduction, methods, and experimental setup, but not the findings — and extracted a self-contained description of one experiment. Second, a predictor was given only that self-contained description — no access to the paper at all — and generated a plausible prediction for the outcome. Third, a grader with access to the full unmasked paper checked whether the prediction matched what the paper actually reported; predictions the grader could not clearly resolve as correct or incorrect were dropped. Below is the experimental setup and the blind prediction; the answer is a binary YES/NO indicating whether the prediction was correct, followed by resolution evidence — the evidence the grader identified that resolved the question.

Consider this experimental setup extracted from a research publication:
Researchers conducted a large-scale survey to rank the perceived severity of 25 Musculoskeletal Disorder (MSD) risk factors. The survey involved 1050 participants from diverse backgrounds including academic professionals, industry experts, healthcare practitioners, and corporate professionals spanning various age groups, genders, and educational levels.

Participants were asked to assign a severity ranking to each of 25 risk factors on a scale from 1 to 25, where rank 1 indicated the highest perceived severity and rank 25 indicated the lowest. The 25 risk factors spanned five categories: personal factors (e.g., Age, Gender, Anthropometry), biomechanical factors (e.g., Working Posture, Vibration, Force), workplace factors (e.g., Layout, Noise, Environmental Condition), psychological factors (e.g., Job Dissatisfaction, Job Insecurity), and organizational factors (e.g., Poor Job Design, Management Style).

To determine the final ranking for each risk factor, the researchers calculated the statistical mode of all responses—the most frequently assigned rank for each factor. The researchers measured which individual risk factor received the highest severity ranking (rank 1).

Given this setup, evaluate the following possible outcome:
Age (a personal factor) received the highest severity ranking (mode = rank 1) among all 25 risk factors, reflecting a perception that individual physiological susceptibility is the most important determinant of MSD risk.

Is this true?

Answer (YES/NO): NO